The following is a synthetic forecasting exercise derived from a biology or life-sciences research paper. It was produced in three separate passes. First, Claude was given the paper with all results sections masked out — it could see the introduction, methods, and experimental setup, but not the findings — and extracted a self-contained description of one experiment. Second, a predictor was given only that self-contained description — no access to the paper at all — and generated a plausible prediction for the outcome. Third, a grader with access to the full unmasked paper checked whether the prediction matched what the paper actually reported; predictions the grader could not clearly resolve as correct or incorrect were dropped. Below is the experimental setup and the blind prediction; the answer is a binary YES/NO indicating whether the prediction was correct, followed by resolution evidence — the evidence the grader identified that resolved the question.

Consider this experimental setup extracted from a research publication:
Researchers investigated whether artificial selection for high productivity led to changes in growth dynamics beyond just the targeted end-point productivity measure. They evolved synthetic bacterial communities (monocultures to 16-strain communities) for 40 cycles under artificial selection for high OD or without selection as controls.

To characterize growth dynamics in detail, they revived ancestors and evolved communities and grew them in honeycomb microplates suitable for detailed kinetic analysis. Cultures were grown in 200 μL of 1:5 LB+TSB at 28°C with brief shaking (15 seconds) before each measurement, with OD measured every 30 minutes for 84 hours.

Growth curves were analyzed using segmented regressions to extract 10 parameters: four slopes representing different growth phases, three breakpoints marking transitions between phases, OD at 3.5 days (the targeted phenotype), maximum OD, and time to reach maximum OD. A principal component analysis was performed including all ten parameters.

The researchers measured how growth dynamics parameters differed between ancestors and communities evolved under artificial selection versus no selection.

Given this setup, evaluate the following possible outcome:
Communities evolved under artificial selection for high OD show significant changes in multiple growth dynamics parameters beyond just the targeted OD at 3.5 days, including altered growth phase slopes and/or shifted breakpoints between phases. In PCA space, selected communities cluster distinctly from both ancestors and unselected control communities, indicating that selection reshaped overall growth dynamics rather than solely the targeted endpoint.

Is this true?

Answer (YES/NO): NO